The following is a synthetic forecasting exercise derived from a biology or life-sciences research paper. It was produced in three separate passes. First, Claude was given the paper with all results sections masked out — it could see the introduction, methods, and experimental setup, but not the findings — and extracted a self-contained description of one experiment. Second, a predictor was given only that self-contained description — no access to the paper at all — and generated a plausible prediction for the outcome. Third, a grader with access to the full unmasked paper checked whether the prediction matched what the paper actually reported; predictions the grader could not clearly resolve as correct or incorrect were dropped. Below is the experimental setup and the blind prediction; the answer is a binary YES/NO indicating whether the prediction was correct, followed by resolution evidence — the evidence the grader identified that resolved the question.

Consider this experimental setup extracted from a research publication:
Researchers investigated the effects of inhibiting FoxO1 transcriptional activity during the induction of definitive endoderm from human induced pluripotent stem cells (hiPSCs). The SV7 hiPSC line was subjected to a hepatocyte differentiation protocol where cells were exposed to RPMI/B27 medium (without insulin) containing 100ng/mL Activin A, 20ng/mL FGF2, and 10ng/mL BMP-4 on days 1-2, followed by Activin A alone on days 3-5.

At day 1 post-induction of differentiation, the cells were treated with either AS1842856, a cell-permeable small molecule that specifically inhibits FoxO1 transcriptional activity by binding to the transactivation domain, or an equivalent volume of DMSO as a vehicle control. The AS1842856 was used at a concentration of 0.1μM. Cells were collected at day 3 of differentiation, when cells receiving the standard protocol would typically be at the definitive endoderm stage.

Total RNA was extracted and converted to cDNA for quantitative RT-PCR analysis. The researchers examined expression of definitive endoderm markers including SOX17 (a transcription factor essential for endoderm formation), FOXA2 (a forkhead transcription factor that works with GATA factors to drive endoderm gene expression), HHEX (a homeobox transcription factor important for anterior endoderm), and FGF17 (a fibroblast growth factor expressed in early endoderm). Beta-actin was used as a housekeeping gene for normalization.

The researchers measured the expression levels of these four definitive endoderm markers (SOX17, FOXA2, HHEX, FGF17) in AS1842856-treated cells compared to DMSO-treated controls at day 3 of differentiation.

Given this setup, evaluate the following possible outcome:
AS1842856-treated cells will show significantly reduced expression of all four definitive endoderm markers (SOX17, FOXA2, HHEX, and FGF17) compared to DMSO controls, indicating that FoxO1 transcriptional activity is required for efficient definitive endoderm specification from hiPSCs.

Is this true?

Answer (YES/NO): YES